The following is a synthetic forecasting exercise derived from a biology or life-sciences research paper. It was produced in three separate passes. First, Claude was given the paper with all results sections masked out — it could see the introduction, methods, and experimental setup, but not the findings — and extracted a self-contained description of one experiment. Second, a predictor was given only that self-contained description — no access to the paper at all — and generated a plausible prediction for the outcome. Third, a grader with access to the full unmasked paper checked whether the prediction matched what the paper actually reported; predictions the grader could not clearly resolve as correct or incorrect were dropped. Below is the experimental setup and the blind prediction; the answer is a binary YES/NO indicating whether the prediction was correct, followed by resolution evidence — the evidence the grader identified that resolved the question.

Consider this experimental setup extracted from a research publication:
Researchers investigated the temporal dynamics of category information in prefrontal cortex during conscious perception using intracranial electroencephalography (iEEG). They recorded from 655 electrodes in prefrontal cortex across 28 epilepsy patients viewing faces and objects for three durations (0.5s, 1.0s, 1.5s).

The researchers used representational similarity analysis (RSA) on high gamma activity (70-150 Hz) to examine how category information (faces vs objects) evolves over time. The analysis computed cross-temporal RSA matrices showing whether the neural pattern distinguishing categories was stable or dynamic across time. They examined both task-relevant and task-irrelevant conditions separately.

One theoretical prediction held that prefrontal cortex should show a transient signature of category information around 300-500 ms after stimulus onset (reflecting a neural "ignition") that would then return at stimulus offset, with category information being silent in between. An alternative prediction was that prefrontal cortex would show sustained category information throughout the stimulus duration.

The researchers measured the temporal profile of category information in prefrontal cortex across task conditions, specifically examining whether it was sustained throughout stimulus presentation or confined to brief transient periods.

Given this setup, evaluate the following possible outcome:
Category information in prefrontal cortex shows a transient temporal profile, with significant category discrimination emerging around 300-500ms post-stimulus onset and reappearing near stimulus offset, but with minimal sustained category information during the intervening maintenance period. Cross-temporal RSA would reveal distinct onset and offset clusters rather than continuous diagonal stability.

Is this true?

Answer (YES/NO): NO